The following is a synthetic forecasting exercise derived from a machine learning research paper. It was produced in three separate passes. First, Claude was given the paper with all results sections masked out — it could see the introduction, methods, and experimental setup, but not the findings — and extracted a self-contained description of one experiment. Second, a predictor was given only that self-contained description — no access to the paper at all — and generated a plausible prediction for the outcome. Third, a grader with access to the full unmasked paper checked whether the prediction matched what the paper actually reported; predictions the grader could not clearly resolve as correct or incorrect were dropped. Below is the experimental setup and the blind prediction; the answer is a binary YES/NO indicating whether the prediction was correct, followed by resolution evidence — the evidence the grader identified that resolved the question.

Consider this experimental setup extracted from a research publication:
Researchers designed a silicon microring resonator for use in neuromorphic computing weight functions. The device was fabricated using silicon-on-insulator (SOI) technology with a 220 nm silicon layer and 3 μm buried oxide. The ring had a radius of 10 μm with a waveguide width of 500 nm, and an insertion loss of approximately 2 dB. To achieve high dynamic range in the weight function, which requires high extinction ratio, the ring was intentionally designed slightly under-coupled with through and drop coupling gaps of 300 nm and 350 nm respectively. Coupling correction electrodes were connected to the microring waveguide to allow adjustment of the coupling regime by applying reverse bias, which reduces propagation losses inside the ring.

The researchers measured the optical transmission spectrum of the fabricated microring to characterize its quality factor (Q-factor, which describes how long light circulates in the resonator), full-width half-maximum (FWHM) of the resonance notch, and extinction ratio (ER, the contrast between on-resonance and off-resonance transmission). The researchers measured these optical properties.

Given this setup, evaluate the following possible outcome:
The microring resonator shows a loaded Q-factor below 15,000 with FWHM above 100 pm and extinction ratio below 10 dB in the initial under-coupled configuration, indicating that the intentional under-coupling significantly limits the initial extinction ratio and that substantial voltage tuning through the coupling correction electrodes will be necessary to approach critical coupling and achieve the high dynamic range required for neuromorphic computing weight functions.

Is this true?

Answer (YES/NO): NO